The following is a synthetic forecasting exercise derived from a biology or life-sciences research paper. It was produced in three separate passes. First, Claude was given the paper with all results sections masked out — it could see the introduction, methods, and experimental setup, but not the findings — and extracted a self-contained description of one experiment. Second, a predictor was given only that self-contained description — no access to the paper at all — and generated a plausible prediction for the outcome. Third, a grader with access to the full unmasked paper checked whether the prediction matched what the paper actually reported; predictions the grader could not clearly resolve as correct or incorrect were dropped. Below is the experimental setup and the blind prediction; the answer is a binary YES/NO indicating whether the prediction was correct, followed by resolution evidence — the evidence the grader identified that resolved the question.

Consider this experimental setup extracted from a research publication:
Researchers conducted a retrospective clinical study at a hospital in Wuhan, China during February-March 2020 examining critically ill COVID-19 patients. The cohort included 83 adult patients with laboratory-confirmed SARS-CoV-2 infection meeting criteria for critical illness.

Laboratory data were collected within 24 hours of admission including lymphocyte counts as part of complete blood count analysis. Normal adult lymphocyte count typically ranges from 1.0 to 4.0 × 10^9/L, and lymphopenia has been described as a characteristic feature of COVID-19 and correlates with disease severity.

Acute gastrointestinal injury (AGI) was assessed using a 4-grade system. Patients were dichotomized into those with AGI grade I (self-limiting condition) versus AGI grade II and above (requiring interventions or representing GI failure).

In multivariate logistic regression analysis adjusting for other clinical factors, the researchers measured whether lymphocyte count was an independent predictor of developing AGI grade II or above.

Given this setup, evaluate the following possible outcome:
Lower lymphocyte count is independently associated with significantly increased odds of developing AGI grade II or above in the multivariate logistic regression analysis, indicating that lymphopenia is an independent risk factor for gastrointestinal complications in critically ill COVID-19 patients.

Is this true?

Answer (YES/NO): NO